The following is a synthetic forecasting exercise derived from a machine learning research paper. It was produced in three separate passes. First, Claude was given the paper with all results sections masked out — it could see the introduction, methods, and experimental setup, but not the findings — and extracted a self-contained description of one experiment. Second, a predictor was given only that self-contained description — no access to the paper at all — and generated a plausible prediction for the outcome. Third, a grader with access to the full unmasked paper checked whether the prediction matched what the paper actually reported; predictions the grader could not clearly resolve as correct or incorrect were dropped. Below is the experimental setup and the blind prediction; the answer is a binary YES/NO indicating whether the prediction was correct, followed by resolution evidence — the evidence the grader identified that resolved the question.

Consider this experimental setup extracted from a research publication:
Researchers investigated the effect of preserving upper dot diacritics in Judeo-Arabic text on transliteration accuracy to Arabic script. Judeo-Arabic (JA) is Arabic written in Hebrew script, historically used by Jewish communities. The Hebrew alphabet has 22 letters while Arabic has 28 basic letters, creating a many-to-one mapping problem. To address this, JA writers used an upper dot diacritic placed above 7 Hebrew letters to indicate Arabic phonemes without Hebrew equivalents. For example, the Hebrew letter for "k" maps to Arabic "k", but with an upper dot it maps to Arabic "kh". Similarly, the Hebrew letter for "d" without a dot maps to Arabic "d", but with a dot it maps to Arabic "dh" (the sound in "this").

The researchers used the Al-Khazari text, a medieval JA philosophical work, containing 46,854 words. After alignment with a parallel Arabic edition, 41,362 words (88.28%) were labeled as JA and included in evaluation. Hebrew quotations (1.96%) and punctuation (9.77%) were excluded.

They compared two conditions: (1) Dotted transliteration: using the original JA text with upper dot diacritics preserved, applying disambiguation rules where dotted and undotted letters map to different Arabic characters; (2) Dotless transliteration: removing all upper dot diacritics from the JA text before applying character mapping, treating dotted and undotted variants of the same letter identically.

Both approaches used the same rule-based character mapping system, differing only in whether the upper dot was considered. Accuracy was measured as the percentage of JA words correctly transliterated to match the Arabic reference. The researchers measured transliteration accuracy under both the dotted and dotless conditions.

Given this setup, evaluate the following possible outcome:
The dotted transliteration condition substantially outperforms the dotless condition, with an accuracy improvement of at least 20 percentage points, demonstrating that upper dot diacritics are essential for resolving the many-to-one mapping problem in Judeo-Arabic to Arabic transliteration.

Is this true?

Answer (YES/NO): NO